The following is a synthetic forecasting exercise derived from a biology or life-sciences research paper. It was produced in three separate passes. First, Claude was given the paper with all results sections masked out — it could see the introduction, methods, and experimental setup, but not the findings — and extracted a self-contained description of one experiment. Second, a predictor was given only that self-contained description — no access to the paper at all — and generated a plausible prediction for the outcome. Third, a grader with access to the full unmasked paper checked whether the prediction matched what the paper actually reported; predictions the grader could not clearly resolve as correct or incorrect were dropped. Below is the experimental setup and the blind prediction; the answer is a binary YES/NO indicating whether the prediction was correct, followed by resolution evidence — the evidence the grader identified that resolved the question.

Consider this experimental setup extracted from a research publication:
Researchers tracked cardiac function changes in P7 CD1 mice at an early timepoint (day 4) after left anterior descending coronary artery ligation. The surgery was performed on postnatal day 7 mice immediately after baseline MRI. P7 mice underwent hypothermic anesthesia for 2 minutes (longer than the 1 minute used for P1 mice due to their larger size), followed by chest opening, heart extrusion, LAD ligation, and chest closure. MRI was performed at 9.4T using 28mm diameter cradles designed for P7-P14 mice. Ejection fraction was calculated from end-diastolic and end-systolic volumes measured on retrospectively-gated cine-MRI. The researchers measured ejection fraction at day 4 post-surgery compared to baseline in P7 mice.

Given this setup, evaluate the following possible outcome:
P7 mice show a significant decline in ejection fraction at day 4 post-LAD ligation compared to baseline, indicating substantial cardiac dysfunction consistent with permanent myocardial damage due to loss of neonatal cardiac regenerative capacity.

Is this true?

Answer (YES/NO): YES